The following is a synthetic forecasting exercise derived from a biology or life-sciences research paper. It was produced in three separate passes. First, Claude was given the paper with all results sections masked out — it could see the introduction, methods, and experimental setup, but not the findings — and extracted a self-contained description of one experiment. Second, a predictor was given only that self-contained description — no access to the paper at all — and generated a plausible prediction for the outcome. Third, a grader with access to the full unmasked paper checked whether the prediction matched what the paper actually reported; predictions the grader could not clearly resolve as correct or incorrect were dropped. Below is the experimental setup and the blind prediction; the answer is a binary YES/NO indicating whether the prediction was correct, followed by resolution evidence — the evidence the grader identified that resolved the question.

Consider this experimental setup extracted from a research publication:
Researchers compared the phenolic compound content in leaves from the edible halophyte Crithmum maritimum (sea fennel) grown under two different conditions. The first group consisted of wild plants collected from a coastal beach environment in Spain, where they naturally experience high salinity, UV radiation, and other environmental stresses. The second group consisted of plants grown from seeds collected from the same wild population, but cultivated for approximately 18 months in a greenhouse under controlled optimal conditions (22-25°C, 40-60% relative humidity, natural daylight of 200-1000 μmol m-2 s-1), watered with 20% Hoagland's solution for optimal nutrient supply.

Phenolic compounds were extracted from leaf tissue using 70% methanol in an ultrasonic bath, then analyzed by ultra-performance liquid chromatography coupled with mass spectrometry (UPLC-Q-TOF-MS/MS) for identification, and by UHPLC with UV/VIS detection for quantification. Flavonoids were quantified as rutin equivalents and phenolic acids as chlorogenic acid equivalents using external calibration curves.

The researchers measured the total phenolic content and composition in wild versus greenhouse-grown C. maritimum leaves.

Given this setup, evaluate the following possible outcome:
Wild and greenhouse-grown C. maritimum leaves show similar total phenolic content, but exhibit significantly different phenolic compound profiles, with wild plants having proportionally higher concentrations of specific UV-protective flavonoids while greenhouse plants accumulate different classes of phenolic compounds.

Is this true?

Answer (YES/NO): NO